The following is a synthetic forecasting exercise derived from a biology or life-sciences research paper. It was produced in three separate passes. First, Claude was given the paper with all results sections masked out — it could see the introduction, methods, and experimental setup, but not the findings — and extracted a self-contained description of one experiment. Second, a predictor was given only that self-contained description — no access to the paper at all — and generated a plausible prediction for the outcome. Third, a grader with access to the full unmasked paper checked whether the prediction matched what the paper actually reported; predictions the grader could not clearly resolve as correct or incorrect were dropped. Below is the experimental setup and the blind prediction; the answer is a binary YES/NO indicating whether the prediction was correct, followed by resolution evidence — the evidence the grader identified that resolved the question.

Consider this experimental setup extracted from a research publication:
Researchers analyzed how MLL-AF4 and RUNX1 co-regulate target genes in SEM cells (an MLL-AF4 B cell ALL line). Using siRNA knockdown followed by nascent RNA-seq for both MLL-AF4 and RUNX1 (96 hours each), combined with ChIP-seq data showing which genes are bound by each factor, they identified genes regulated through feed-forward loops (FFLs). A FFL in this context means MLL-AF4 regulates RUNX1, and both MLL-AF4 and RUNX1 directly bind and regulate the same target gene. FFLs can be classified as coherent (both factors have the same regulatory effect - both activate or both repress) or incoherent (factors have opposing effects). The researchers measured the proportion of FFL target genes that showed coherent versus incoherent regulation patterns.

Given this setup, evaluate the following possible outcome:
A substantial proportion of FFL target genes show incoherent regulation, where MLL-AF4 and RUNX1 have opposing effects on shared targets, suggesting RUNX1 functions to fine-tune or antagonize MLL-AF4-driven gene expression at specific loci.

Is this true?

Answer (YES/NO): NO